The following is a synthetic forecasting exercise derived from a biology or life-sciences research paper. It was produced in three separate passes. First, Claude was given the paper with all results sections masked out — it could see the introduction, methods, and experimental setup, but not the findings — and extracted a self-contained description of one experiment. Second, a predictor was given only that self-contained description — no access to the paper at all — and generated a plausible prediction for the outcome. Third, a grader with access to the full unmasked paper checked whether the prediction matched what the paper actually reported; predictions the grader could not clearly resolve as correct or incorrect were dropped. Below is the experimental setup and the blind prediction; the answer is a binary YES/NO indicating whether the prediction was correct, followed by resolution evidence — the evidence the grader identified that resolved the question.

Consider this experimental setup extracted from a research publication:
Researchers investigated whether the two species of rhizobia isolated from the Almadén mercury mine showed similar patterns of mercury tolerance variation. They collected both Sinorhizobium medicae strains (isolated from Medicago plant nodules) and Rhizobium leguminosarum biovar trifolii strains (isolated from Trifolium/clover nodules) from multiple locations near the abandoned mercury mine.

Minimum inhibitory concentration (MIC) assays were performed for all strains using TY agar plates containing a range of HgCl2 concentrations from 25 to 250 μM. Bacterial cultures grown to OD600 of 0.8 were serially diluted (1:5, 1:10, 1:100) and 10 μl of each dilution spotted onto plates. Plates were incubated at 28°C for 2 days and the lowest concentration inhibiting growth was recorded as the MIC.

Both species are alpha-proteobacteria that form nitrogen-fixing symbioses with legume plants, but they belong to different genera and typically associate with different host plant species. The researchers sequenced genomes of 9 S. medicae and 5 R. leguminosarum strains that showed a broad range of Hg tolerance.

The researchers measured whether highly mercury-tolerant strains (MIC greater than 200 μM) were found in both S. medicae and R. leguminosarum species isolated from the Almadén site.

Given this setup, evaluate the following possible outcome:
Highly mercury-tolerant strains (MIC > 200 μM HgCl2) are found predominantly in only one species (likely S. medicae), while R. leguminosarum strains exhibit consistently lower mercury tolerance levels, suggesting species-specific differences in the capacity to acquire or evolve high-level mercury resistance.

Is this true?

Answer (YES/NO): NO